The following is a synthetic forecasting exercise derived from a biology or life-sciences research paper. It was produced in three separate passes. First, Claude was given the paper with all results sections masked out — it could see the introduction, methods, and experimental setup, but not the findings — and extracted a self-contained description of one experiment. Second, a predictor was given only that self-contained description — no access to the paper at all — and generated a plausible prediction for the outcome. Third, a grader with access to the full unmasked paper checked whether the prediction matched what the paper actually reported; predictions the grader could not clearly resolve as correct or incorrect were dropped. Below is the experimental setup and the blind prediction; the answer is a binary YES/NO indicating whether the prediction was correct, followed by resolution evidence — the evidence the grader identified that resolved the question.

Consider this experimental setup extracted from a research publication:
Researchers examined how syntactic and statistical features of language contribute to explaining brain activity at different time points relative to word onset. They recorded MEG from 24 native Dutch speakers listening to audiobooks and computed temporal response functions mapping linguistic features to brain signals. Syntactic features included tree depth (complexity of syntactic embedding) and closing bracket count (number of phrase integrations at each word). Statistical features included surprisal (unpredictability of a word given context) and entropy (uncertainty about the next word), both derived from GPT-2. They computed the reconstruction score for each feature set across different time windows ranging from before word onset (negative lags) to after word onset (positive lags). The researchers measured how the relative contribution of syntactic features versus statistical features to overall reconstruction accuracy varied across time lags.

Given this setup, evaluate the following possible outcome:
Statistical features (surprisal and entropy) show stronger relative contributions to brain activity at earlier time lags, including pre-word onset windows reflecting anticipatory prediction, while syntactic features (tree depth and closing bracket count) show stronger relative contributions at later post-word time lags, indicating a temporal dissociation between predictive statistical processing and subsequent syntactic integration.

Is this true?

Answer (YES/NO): NO